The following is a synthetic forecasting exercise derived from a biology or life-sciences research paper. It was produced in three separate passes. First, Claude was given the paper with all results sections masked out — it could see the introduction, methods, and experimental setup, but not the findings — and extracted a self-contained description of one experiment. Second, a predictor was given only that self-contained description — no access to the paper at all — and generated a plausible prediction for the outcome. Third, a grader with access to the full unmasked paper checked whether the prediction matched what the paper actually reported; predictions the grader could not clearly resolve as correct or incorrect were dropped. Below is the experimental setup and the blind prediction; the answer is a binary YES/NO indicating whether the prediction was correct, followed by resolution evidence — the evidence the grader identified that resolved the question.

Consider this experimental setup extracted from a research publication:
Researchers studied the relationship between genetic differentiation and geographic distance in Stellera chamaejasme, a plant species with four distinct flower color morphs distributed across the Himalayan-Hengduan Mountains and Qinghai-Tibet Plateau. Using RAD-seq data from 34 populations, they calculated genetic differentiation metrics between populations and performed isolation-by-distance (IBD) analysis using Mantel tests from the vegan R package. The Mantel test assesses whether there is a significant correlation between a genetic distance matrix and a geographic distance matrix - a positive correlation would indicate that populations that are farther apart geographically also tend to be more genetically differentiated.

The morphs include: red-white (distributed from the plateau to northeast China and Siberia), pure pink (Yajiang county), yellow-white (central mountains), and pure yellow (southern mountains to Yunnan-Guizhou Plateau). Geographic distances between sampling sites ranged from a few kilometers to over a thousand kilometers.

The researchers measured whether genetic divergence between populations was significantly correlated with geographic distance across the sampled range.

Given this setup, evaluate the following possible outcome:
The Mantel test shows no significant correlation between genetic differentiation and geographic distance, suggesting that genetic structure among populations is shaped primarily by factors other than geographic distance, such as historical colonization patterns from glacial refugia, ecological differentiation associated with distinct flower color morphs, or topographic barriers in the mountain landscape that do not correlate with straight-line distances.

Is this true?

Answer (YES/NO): NO